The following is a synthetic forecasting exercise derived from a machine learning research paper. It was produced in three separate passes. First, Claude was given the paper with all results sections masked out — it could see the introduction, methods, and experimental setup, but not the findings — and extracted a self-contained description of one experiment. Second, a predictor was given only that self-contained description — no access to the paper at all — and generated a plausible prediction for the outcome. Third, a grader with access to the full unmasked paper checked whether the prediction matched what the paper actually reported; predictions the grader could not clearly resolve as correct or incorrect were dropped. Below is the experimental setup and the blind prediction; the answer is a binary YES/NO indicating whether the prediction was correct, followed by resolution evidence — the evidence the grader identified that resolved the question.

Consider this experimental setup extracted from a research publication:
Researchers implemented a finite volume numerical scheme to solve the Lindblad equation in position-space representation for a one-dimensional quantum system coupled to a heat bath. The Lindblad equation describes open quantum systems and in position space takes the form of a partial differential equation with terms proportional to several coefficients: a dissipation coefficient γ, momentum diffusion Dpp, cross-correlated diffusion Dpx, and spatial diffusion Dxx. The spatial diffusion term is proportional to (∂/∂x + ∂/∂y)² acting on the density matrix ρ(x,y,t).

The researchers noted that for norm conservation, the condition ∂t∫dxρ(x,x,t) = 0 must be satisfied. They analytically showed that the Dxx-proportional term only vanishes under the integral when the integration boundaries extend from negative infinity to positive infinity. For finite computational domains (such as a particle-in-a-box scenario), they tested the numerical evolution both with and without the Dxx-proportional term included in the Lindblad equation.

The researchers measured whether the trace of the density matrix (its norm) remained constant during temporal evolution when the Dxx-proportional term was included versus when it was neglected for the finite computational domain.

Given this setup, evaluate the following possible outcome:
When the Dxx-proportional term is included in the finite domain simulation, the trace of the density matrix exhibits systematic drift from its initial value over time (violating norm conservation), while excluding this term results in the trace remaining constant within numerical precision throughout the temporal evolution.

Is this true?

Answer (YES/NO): NO